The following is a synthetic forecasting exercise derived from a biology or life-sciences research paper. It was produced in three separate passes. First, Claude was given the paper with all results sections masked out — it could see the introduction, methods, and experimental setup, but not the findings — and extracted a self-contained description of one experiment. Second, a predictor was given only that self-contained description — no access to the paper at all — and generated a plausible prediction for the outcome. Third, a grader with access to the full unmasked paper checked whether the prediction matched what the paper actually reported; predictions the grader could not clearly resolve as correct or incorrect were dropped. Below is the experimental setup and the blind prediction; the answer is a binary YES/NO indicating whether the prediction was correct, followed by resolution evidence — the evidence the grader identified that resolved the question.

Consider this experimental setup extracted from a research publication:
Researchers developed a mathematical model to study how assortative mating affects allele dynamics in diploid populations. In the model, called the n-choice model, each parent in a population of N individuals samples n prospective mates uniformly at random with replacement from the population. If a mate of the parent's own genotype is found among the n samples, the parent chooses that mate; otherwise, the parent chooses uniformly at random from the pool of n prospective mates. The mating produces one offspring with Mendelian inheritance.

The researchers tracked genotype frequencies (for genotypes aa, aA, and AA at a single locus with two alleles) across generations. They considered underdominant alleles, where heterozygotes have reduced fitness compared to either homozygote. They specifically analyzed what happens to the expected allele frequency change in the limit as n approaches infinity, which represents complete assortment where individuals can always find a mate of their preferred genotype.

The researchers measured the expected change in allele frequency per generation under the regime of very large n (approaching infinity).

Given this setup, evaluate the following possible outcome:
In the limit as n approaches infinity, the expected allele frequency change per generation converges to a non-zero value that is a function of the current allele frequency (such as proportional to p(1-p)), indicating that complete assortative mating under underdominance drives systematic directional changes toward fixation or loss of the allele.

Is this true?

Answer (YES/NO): NO